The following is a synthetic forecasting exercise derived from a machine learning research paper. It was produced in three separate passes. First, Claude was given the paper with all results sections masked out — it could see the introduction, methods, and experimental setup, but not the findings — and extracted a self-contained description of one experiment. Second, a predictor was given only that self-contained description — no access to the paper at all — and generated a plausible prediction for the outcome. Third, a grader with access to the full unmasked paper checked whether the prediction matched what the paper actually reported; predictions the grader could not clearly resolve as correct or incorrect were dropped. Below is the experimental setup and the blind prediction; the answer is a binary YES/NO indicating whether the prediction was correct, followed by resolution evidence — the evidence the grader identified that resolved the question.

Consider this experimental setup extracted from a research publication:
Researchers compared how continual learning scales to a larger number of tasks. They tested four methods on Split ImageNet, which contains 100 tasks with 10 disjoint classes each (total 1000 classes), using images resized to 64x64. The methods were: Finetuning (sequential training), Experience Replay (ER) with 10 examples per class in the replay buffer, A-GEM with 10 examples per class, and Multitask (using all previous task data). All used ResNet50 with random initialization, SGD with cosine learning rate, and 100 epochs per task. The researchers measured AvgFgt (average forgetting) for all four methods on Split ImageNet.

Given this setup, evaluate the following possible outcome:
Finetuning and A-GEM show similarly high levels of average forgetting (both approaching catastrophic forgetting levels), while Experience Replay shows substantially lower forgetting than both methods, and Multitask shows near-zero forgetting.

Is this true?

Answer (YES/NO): NO